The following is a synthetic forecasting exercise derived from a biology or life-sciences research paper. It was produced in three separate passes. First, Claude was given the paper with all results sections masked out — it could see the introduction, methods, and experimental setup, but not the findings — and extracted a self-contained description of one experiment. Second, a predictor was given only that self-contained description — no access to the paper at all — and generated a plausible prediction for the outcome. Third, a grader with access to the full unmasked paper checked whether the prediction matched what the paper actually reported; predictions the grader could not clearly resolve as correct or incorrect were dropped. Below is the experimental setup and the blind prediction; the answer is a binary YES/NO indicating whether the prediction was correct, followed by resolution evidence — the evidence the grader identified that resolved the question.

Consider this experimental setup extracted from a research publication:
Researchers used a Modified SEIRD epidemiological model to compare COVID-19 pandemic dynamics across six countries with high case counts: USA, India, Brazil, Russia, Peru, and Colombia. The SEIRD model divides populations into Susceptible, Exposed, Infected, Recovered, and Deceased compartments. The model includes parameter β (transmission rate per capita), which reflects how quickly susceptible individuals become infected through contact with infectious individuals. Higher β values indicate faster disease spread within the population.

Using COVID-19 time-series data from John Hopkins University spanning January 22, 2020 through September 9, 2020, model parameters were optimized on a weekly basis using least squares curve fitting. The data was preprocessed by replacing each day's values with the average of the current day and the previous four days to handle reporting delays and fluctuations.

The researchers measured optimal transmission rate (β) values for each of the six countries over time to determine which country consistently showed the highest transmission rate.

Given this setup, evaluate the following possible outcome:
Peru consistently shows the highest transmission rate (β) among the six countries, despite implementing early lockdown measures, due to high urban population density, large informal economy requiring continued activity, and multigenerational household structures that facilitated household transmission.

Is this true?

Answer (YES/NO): NO